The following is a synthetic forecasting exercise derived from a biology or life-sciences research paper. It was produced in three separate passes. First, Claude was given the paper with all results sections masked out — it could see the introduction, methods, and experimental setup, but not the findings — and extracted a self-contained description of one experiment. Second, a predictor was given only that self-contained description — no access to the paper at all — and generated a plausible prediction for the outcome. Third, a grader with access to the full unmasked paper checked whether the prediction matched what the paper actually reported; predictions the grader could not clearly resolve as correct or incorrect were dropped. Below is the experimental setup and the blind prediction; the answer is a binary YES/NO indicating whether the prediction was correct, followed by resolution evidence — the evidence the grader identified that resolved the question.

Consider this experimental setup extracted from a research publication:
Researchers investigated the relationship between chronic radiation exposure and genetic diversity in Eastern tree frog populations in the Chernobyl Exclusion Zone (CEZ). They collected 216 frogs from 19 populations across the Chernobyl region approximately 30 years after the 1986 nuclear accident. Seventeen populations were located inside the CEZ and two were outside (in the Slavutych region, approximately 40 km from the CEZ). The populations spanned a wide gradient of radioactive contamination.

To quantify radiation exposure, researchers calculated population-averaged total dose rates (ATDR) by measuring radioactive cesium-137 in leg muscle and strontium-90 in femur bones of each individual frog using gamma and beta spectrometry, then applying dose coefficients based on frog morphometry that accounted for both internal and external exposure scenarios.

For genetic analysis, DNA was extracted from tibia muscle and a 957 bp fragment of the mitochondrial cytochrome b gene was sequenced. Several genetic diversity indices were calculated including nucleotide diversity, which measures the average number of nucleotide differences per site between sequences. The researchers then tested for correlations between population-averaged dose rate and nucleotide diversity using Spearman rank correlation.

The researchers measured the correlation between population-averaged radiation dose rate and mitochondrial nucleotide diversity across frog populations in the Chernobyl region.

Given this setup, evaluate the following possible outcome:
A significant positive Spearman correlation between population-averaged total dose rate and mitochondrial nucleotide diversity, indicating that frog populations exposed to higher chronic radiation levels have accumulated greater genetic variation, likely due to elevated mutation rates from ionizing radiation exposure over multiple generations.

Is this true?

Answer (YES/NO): YES